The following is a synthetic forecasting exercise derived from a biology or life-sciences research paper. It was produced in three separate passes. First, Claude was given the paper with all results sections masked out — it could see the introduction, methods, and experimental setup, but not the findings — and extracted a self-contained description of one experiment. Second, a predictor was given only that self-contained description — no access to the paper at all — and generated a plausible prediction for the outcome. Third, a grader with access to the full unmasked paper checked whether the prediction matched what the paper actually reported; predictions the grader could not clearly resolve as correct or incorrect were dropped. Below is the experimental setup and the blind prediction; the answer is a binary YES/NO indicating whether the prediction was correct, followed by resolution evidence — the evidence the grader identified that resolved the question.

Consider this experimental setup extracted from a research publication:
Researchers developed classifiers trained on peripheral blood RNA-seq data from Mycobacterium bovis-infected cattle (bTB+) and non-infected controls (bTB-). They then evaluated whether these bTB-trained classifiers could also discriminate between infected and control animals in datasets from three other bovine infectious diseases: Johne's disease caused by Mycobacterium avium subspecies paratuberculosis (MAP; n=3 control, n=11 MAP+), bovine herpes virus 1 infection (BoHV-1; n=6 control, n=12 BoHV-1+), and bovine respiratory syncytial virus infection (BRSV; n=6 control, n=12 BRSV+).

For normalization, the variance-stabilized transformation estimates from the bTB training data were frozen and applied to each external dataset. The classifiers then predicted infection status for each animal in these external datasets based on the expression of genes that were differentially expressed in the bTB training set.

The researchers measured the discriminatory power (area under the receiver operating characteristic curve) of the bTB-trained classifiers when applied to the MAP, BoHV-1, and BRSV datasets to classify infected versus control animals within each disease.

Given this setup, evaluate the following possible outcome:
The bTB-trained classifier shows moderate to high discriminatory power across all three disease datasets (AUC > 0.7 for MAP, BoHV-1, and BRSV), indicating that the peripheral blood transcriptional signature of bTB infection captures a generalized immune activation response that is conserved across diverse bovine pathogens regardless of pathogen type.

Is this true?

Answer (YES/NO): NO